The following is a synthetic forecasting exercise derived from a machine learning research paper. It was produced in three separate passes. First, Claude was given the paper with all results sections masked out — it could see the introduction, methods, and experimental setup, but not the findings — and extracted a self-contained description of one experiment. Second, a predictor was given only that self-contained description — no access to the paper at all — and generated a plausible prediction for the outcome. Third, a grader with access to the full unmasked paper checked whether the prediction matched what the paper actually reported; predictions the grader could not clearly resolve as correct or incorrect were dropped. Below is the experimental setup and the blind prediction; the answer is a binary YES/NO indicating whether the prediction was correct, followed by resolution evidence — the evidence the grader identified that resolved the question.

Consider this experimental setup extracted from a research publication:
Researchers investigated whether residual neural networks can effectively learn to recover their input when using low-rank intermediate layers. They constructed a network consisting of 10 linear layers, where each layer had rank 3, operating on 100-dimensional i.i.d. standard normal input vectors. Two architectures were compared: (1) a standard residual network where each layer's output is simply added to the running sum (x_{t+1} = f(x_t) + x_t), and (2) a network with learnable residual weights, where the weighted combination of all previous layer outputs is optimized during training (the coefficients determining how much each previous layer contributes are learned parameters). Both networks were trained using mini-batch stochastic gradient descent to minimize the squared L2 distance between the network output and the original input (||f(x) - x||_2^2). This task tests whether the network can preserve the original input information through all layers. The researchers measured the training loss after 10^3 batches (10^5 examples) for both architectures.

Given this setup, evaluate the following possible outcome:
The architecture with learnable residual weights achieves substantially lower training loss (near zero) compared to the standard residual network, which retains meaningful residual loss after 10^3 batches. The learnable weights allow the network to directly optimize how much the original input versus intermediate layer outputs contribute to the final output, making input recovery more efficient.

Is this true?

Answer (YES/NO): YES